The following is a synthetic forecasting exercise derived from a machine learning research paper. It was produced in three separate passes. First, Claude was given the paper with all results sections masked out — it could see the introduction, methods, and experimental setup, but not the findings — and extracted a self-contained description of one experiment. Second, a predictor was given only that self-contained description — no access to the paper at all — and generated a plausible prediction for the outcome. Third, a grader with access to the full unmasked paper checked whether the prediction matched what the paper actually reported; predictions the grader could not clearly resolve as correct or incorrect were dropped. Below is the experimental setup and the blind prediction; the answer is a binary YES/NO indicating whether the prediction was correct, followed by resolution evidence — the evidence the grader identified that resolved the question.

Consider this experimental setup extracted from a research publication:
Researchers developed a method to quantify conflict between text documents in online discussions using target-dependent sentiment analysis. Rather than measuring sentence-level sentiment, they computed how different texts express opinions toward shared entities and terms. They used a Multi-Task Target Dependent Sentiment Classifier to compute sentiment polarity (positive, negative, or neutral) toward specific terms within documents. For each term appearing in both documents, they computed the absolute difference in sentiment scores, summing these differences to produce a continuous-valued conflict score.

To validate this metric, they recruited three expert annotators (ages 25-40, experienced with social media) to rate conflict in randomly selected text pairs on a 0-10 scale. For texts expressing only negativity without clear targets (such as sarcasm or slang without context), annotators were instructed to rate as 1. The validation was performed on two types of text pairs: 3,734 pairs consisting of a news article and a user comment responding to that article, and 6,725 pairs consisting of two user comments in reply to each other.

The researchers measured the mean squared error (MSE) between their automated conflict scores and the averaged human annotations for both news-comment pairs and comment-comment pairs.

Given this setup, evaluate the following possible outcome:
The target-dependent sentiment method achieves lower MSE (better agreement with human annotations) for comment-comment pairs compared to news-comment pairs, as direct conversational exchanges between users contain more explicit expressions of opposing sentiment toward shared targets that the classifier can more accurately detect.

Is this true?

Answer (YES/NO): YES